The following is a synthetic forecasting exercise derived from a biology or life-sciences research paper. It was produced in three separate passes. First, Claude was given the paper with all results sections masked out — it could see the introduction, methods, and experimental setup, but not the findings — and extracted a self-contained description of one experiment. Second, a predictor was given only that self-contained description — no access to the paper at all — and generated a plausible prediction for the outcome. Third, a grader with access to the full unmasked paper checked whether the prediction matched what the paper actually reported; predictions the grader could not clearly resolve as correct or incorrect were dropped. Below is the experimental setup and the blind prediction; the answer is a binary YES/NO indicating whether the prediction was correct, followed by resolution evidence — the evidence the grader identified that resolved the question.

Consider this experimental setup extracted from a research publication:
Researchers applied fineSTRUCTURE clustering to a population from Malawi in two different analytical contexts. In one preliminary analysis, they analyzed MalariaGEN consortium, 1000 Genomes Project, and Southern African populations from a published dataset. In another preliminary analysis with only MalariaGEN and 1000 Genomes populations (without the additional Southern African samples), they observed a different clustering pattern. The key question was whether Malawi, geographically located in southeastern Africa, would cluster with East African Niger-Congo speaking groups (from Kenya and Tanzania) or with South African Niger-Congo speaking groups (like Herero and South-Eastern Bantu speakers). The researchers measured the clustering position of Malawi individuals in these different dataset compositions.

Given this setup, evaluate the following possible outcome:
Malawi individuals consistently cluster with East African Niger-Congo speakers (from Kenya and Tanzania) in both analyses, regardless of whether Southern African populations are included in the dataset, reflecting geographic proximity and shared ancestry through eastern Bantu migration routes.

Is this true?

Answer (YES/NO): NO